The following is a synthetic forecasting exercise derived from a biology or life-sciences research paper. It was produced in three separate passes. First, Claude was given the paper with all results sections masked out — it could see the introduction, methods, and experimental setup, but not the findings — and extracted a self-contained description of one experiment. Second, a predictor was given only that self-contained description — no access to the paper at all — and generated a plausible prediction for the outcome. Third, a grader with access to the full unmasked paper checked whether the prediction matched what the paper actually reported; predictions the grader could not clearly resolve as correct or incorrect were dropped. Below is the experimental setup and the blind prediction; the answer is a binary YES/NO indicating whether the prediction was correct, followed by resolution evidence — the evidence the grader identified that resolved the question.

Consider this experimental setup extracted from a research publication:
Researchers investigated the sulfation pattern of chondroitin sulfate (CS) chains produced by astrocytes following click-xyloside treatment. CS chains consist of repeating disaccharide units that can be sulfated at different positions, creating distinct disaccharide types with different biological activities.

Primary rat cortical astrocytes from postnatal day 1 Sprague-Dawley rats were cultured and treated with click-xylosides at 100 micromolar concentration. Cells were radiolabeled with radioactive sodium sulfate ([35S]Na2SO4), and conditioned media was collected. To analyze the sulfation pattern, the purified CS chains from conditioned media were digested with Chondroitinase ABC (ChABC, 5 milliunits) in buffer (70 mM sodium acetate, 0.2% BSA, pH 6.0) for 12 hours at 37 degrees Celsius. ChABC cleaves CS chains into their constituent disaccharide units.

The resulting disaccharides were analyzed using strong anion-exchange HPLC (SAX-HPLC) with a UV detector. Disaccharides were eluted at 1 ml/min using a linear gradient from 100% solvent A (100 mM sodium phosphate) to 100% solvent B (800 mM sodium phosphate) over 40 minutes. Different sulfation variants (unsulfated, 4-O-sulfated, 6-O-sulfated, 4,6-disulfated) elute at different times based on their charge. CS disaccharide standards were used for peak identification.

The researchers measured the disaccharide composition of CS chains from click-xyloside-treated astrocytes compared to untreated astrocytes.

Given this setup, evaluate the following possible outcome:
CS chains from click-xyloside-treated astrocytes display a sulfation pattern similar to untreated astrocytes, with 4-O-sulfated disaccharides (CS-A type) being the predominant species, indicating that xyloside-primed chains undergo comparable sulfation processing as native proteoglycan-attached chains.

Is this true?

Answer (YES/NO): YES